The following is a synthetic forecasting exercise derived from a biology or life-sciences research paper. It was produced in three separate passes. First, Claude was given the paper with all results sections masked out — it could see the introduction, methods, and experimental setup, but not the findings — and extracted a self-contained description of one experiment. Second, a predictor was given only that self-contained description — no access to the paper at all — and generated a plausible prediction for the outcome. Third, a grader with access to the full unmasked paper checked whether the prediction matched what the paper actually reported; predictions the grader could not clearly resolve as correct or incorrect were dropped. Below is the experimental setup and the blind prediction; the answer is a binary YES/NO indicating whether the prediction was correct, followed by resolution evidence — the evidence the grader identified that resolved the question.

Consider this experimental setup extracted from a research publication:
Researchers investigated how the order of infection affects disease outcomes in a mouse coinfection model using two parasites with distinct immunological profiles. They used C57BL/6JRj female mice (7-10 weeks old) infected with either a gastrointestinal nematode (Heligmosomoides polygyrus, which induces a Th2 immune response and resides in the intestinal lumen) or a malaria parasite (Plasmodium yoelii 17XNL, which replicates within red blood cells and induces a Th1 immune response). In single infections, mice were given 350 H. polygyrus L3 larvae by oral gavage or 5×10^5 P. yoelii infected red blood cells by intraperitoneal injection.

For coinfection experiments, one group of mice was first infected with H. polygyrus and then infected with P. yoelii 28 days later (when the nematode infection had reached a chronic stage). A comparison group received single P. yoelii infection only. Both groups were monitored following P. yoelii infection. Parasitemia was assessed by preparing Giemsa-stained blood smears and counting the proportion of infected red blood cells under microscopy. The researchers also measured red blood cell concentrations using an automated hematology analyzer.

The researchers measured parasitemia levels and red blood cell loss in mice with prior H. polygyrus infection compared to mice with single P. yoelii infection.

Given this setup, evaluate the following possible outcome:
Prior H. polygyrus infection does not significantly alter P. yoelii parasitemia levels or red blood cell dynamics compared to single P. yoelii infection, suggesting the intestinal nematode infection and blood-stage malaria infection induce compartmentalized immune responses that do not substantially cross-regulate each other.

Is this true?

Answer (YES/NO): NO